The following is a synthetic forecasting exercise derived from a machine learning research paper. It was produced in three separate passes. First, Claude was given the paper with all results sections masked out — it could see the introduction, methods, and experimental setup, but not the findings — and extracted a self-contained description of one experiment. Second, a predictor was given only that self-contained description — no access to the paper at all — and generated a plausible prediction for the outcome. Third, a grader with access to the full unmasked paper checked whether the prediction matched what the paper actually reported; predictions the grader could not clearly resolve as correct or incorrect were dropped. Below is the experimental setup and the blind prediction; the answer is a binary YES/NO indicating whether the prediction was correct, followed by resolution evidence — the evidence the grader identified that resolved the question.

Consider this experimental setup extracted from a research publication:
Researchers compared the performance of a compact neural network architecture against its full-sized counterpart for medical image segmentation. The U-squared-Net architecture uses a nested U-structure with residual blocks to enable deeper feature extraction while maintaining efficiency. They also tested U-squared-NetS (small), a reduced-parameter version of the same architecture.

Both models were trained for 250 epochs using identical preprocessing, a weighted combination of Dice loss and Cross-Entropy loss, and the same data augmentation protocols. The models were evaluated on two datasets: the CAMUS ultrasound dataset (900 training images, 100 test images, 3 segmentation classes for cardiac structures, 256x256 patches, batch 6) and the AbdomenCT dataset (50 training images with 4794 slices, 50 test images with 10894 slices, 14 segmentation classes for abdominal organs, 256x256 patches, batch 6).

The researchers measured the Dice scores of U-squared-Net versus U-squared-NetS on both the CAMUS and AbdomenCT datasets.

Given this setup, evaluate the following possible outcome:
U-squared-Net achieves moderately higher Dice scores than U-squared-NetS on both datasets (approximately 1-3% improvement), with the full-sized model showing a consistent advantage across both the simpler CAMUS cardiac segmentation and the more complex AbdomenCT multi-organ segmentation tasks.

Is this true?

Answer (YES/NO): NO